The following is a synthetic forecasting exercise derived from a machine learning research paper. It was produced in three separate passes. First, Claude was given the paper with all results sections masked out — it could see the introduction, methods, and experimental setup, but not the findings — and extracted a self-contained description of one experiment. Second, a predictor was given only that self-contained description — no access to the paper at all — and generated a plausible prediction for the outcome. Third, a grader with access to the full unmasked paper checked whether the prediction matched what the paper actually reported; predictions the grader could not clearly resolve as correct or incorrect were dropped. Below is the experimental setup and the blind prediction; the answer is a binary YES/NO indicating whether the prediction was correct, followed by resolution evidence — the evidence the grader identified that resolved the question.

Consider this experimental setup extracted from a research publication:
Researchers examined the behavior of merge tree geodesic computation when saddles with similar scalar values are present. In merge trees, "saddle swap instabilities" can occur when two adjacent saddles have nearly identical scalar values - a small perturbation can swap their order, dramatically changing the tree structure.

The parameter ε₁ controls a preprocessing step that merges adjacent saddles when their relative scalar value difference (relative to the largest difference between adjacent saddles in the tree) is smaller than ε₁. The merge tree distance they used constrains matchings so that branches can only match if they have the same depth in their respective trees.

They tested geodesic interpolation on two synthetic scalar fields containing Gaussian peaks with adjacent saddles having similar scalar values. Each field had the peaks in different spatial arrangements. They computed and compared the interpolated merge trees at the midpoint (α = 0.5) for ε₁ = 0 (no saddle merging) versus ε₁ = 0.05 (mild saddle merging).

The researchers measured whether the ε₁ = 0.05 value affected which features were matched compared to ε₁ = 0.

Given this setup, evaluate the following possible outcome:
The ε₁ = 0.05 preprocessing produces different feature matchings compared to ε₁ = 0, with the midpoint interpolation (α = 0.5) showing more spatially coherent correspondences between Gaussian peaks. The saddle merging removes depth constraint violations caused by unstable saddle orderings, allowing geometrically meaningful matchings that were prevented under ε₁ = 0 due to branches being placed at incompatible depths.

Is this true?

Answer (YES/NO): YES